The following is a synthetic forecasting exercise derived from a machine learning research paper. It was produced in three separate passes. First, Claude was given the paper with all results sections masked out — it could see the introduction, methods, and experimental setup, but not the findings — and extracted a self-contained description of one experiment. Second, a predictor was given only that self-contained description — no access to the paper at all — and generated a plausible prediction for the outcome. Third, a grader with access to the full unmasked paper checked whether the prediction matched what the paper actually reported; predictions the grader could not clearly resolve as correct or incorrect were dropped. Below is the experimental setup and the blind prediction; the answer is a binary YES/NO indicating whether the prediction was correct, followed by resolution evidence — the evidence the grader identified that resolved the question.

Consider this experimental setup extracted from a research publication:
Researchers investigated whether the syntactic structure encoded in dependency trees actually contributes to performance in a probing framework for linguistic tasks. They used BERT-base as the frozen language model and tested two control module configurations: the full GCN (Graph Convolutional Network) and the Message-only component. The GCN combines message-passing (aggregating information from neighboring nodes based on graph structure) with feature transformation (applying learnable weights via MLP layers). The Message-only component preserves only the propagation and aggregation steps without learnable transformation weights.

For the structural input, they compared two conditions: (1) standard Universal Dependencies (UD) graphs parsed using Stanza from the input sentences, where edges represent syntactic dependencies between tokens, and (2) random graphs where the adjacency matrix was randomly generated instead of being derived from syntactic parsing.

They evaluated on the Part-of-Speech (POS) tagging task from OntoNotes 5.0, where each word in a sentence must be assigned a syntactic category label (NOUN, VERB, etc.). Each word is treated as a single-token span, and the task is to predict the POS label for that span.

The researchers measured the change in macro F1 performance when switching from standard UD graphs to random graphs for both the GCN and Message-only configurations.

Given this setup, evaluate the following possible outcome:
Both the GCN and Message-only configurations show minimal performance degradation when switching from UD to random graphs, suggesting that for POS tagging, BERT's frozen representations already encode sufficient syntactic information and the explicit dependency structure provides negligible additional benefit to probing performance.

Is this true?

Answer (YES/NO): NO